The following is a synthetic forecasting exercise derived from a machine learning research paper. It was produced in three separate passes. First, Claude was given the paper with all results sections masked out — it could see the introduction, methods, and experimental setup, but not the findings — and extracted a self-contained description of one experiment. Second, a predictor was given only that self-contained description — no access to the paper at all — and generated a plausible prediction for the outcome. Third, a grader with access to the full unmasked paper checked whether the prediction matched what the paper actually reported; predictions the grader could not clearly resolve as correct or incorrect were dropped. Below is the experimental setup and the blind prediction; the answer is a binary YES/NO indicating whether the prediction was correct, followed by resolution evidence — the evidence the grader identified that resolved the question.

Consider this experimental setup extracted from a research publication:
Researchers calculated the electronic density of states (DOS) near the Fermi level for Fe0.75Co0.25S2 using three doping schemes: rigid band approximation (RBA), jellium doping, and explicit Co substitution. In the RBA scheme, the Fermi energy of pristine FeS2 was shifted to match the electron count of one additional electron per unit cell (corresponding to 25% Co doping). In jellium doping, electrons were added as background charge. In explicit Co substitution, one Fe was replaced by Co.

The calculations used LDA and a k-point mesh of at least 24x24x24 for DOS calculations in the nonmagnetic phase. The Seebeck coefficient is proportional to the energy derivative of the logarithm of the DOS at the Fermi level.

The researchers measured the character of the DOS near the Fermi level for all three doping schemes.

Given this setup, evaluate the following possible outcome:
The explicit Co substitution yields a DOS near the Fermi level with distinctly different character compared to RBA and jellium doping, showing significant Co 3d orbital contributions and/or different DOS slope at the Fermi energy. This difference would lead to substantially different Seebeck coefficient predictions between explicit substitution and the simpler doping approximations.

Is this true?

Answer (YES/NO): NO